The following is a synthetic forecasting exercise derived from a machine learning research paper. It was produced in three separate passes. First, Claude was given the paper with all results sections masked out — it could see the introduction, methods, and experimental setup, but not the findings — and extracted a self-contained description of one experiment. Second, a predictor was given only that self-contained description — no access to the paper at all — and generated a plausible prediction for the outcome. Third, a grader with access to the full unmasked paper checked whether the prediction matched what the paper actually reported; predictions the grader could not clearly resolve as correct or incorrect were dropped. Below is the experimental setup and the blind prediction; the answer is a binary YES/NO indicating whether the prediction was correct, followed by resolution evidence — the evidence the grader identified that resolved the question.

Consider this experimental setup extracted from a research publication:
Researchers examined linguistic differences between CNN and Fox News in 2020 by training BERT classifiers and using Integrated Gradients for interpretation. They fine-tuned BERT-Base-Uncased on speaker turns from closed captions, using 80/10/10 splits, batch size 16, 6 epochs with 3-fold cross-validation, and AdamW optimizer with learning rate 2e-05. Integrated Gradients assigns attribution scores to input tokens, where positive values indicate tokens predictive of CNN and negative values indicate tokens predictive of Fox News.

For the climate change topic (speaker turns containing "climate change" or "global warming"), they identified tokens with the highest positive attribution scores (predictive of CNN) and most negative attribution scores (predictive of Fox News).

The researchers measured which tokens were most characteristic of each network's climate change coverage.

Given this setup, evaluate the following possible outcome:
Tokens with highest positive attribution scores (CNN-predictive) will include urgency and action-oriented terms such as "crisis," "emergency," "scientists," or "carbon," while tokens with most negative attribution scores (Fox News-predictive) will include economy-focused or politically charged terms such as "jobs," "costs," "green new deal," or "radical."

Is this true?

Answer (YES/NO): NO